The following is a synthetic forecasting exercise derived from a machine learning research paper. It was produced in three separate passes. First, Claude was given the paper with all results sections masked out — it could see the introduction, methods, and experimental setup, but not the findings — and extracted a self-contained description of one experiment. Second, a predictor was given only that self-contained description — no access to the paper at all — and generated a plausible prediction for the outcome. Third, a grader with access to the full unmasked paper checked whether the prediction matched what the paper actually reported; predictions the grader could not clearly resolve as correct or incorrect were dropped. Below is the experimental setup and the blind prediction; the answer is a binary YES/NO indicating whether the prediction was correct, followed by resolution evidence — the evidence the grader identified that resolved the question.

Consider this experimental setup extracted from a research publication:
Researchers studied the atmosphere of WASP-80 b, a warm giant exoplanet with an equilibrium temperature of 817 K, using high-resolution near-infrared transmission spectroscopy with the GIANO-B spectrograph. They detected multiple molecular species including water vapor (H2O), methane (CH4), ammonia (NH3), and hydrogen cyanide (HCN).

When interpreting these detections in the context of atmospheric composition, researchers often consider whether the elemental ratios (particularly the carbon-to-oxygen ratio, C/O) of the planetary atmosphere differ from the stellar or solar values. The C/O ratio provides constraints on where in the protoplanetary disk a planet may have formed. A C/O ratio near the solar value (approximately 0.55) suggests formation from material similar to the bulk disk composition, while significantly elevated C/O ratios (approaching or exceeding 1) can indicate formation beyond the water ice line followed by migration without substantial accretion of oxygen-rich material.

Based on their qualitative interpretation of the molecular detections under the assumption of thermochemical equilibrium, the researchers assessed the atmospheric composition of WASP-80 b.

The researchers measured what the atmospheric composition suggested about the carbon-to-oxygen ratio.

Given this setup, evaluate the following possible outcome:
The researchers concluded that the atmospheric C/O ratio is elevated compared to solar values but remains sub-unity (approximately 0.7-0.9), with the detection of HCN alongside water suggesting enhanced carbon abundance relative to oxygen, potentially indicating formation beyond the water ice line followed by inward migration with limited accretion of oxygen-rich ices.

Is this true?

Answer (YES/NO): NO